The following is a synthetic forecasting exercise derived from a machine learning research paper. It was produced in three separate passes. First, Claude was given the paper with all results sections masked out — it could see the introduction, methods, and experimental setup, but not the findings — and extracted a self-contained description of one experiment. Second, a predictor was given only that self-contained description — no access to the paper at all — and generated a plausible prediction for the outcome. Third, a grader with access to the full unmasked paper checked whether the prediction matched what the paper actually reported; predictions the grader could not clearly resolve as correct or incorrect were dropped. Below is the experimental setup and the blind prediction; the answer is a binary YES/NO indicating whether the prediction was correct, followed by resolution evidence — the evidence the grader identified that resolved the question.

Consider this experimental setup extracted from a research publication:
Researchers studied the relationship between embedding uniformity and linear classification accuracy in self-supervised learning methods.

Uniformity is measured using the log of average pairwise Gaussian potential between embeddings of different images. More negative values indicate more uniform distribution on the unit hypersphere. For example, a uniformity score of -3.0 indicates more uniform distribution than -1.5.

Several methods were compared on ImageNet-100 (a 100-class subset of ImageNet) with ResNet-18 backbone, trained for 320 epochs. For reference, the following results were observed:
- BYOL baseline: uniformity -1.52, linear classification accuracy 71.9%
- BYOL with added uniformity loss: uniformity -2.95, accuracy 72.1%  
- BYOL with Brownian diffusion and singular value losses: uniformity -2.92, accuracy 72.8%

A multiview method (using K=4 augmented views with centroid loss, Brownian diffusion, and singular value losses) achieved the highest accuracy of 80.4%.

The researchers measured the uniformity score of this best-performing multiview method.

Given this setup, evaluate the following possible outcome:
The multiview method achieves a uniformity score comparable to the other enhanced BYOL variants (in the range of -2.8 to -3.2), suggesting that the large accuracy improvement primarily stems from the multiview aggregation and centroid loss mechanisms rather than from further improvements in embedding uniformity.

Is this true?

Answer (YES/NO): NO